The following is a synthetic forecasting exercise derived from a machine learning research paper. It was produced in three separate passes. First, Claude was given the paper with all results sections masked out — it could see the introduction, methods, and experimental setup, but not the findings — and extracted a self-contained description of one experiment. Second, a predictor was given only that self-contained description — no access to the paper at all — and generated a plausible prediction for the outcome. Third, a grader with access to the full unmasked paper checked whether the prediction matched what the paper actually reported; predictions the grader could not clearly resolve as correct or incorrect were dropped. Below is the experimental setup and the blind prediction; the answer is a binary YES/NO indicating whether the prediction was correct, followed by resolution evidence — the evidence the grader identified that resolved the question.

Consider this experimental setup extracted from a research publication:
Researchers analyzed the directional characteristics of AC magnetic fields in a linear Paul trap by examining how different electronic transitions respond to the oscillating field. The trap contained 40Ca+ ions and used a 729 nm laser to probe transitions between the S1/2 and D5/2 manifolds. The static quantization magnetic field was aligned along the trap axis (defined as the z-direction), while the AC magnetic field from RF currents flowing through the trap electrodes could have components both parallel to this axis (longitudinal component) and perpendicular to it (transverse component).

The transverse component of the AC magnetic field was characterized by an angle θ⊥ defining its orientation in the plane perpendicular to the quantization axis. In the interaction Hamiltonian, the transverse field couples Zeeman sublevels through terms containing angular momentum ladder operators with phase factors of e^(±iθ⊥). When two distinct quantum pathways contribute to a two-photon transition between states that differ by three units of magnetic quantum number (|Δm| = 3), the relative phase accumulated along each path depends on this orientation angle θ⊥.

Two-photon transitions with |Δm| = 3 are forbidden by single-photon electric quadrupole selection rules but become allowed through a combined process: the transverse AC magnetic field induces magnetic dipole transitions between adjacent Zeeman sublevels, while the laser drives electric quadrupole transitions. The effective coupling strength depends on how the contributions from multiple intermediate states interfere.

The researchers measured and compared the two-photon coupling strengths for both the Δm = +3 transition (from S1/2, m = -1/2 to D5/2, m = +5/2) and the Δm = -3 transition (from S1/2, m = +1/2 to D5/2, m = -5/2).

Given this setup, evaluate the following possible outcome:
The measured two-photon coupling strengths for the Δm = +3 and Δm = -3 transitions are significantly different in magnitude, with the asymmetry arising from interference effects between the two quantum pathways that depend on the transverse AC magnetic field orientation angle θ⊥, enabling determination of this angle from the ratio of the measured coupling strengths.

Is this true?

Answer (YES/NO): NO